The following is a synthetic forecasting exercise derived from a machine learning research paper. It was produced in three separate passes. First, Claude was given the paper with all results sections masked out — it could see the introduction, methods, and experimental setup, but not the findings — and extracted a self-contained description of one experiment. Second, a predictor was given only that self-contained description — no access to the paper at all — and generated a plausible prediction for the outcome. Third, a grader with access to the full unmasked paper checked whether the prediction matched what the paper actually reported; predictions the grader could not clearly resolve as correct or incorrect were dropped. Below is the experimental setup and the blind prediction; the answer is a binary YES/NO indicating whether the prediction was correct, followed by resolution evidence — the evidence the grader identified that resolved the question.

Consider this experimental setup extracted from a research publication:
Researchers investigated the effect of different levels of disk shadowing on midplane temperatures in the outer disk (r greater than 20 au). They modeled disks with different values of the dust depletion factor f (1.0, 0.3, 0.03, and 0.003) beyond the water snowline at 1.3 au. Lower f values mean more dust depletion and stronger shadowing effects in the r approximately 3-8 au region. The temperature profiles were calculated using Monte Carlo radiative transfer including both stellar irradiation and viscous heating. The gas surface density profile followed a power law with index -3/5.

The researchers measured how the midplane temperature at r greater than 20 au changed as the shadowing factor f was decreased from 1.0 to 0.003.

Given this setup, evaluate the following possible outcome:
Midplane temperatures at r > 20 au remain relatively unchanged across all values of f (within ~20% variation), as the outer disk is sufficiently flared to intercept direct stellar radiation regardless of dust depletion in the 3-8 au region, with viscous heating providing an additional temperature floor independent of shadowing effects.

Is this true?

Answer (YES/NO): NO